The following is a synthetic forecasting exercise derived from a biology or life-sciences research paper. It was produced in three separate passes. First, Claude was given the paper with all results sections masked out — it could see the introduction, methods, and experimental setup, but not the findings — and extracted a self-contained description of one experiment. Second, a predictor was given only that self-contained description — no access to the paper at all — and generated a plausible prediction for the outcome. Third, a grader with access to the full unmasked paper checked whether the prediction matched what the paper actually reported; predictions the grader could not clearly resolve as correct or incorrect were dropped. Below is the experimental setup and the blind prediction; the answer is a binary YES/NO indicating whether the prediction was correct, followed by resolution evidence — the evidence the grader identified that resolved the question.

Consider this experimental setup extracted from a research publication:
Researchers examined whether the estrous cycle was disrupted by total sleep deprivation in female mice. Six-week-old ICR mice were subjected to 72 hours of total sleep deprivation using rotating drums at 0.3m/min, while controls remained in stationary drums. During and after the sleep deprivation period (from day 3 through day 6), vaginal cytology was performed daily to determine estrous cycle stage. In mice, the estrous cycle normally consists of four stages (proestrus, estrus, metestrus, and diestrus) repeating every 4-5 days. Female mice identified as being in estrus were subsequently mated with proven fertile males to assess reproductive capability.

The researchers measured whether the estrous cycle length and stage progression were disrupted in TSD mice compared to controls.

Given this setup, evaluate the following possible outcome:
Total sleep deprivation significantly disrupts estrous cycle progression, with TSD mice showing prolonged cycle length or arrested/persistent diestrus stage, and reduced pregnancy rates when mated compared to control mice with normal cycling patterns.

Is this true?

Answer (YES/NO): NO